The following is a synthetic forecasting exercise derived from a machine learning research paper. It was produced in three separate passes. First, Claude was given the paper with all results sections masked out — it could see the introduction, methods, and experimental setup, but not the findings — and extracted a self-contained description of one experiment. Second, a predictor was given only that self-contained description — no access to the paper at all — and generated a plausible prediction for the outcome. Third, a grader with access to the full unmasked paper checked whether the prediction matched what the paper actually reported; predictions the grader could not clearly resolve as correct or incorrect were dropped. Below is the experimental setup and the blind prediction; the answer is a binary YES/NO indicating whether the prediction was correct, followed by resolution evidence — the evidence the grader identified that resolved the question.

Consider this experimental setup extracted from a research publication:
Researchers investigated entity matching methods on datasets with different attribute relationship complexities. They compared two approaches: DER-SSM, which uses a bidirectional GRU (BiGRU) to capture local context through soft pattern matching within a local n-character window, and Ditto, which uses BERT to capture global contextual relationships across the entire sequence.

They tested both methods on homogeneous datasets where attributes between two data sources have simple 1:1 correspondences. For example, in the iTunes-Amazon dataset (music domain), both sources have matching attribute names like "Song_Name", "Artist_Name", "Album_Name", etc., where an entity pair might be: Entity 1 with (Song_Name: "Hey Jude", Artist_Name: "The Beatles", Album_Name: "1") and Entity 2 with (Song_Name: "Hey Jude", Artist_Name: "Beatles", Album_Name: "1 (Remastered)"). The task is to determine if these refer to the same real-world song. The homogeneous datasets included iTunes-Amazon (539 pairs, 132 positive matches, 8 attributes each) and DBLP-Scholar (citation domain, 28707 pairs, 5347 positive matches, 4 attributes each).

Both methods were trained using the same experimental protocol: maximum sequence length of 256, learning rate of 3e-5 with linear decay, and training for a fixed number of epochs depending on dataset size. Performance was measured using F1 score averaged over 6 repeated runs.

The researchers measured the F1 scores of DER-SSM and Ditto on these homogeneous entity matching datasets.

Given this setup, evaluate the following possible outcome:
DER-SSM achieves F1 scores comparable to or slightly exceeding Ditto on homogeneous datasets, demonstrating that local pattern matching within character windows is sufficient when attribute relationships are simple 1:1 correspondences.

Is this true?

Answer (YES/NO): NO